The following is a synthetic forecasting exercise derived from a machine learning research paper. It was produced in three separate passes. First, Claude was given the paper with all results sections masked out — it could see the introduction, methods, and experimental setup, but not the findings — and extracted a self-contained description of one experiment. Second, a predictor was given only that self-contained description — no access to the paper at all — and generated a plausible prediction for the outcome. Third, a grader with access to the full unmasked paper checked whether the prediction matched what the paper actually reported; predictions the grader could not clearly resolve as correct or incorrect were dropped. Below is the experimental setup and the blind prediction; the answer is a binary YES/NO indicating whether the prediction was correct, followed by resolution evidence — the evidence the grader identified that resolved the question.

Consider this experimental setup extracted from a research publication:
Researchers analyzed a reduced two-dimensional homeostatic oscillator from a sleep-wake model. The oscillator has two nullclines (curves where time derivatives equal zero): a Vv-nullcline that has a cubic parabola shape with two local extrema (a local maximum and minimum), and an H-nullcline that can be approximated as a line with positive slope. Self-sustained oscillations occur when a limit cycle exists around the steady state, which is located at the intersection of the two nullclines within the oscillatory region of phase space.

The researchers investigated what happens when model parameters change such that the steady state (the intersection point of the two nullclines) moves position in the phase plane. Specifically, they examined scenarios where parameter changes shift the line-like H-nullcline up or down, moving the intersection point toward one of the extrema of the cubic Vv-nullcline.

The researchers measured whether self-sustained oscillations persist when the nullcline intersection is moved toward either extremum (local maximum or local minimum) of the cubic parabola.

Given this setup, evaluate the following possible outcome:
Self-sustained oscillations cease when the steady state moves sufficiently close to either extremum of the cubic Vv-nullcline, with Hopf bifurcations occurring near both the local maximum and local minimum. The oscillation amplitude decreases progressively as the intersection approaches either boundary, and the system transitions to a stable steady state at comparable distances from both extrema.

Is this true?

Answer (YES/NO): NO